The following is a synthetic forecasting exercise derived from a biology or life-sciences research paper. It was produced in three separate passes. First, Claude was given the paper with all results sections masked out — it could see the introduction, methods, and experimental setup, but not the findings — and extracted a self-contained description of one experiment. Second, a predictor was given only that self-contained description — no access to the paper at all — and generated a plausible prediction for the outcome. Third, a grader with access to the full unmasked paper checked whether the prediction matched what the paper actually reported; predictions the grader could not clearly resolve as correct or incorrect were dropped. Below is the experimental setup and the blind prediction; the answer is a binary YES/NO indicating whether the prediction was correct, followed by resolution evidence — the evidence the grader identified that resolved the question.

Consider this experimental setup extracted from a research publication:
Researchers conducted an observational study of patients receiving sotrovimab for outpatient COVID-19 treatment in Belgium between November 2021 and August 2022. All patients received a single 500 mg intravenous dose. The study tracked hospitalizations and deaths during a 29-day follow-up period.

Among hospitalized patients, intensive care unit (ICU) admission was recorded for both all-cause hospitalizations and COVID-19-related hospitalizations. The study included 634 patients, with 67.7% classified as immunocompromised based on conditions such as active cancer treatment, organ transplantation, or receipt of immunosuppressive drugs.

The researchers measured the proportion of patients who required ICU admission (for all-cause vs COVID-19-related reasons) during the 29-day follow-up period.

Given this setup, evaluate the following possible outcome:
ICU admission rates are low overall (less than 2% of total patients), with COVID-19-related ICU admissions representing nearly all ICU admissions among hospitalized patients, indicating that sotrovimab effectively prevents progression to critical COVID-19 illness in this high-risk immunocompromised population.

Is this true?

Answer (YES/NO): NO